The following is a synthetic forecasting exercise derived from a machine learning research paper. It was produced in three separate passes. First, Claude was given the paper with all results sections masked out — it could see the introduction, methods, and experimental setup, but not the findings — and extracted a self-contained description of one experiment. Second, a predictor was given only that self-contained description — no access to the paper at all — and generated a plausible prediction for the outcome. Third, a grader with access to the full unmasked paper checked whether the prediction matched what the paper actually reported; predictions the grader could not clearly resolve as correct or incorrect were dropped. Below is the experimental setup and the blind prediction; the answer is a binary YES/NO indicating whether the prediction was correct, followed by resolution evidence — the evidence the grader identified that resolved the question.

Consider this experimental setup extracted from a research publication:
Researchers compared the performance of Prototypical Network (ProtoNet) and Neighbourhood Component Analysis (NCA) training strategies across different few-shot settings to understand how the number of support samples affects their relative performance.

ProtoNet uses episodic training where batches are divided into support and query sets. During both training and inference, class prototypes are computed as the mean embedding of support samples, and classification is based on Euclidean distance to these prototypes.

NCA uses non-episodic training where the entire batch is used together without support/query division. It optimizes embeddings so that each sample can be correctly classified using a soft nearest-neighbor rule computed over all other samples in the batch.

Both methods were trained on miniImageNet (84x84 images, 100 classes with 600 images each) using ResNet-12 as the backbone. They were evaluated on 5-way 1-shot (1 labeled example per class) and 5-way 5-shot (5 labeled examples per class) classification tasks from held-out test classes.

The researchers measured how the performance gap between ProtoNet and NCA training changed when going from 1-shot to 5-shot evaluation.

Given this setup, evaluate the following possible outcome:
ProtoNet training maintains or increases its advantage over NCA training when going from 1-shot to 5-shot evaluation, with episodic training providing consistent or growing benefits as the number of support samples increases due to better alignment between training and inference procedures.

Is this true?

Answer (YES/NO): NO